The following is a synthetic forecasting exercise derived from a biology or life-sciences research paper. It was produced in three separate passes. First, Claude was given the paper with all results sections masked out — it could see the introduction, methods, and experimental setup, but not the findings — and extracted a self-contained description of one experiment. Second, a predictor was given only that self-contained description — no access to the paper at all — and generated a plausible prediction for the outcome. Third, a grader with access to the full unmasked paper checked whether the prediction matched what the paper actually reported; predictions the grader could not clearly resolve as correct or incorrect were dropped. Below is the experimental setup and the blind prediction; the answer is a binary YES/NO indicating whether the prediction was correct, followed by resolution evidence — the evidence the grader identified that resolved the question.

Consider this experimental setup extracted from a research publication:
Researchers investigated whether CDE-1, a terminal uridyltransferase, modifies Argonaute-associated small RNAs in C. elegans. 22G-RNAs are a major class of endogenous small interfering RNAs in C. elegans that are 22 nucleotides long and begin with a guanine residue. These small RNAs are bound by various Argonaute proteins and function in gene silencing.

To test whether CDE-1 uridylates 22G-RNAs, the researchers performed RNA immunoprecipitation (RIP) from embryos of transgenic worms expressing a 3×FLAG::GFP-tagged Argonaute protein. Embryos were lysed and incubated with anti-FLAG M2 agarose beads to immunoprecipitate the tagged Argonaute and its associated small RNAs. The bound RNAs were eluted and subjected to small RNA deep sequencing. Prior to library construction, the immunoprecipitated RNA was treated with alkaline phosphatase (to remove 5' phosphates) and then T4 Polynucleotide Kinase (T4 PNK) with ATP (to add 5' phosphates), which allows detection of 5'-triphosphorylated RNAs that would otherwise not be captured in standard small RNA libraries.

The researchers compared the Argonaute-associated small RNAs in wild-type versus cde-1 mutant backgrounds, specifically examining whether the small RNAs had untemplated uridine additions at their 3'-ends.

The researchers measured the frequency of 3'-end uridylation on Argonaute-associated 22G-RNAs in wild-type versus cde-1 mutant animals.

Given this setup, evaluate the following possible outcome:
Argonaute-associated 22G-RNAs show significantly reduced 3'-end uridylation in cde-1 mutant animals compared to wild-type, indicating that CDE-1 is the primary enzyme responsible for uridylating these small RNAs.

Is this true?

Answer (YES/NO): YES